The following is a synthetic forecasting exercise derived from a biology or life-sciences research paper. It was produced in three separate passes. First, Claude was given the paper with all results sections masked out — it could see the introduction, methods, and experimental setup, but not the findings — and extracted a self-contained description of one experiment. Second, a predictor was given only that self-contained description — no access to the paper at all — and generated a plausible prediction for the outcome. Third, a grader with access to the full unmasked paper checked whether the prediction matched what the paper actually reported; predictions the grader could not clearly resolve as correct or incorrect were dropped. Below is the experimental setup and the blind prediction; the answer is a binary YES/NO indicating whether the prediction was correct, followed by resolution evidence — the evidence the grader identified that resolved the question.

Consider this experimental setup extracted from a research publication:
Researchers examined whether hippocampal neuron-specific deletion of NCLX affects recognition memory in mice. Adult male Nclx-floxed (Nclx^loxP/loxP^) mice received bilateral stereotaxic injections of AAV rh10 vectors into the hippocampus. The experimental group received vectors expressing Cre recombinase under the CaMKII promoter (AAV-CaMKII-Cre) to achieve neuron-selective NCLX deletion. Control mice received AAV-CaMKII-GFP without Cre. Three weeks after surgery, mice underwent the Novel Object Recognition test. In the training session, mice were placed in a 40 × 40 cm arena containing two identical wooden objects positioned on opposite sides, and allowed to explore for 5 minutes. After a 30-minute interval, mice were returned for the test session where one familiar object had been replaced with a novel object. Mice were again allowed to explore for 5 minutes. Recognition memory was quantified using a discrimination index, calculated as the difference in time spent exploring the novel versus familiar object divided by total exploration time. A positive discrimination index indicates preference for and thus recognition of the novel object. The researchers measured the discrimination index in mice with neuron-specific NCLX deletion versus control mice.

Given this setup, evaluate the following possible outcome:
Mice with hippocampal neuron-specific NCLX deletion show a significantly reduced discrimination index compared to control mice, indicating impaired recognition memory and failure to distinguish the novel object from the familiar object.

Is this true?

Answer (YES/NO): YES